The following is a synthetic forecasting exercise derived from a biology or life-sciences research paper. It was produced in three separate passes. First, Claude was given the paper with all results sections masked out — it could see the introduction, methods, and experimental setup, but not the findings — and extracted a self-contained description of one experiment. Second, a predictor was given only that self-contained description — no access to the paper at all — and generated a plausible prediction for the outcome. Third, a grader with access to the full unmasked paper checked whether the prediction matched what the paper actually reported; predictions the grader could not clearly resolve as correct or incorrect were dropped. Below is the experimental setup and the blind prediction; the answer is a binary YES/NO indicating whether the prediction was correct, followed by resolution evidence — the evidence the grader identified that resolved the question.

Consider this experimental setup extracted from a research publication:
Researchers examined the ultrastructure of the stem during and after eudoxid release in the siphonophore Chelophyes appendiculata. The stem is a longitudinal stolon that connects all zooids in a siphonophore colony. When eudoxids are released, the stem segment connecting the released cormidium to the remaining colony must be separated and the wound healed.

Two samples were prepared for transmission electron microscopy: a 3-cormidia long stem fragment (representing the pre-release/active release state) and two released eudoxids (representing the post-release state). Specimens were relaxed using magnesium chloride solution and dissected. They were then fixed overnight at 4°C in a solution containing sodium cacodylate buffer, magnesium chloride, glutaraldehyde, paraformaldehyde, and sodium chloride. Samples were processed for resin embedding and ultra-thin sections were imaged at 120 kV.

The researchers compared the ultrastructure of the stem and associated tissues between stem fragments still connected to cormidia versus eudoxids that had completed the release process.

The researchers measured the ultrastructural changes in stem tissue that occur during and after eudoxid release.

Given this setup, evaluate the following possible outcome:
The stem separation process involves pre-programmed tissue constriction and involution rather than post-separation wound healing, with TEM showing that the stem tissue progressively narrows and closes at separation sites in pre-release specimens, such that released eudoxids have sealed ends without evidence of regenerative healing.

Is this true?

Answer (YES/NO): NO